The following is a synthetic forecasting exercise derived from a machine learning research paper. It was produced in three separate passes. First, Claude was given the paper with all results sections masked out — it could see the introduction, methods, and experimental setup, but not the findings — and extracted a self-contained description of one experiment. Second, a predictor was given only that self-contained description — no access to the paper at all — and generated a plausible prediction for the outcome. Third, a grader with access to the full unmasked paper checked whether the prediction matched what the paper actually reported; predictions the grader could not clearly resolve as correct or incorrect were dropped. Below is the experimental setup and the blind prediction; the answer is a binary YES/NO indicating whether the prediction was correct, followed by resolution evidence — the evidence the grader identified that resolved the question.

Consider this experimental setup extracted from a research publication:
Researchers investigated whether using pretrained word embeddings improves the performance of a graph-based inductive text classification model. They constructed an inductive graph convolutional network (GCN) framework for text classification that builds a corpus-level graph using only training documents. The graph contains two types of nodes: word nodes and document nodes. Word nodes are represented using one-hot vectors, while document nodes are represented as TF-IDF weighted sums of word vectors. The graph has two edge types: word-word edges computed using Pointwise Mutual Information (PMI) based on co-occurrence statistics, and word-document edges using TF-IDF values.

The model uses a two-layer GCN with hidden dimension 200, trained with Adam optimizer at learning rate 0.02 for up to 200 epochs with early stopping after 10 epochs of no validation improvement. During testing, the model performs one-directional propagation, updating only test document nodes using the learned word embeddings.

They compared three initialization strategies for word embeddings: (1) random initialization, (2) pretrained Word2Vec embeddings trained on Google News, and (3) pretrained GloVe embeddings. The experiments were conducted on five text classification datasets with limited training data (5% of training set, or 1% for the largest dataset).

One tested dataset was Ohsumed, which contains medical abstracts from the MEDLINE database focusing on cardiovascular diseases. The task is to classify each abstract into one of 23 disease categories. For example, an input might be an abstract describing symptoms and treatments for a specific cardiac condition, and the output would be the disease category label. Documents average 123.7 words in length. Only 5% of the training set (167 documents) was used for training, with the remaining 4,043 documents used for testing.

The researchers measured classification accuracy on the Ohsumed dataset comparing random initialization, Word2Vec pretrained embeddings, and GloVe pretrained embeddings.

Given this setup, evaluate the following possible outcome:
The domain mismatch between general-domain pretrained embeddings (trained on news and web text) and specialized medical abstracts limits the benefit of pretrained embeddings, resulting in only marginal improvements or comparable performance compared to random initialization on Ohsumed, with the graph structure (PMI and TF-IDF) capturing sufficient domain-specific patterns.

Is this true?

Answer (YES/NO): YES